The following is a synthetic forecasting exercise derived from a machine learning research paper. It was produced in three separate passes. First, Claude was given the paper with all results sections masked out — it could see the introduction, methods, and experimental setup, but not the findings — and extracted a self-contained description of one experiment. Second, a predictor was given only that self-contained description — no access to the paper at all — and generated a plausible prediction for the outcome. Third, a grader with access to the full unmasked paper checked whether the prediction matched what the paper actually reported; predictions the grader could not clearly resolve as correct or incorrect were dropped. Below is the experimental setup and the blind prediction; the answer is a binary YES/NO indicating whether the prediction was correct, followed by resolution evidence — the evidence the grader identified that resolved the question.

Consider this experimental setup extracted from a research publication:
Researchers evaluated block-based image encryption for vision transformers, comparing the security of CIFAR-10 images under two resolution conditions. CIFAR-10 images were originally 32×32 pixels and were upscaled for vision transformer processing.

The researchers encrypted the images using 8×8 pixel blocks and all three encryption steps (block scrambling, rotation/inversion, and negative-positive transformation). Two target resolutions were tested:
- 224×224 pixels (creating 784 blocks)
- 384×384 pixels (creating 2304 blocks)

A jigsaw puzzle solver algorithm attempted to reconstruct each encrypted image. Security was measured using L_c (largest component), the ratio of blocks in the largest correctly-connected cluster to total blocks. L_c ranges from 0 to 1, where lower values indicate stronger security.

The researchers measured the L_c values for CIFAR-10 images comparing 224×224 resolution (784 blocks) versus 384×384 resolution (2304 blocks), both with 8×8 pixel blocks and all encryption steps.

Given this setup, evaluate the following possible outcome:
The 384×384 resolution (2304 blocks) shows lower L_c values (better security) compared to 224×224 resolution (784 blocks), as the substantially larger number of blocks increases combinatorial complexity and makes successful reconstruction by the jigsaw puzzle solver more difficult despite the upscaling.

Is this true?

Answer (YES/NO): YES